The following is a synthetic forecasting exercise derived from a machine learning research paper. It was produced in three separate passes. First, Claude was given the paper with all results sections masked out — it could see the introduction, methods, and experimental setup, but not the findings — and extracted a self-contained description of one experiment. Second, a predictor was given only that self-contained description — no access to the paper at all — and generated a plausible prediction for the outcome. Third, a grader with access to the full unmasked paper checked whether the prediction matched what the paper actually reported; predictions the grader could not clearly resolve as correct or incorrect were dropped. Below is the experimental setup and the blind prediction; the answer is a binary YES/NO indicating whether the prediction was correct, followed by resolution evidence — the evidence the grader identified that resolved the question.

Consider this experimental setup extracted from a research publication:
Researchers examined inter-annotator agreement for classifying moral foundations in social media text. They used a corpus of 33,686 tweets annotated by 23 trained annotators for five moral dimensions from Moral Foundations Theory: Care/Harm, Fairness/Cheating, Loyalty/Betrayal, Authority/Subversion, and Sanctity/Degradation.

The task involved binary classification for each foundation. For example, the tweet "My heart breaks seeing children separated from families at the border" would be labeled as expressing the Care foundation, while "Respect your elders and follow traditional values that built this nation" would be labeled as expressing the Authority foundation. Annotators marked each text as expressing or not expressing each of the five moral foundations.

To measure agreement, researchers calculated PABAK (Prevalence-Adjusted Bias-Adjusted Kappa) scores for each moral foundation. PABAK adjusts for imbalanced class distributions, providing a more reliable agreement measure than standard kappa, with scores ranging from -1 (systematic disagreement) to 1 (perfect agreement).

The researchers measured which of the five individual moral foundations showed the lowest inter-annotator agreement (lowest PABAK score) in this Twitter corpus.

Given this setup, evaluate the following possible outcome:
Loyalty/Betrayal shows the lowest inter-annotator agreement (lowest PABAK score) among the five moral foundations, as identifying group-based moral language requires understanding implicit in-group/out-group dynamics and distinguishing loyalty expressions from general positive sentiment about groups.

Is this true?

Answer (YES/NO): NO